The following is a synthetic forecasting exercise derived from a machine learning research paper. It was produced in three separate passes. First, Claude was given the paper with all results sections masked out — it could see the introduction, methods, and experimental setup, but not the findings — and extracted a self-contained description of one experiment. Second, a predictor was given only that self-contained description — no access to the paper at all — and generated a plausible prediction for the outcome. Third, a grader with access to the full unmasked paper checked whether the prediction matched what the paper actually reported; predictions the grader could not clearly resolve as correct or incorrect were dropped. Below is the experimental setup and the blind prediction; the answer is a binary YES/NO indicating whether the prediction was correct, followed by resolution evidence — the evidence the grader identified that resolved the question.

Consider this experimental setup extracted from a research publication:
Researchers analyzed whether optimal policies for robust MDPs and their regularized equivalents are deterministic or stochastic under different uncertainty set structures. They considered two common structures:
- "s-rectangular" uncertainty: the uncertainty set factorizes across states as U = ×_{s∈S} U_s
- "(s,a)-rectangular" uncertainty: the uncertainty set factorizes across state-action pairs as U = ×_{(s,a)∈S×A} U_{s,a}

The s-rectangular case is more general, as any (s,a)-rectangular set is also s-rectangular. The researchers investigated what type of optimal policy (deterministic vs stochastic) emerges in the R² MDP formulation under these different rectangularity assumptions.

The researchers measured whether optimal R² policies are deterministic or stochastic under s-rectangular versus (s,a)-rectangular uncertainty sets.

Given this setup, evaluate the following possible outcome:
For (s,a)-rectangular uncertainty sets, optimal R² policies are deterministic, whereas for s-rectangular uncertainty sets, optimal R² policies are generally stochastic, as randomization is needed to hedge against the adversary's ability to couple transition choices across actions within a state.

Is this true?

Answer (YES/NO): YES